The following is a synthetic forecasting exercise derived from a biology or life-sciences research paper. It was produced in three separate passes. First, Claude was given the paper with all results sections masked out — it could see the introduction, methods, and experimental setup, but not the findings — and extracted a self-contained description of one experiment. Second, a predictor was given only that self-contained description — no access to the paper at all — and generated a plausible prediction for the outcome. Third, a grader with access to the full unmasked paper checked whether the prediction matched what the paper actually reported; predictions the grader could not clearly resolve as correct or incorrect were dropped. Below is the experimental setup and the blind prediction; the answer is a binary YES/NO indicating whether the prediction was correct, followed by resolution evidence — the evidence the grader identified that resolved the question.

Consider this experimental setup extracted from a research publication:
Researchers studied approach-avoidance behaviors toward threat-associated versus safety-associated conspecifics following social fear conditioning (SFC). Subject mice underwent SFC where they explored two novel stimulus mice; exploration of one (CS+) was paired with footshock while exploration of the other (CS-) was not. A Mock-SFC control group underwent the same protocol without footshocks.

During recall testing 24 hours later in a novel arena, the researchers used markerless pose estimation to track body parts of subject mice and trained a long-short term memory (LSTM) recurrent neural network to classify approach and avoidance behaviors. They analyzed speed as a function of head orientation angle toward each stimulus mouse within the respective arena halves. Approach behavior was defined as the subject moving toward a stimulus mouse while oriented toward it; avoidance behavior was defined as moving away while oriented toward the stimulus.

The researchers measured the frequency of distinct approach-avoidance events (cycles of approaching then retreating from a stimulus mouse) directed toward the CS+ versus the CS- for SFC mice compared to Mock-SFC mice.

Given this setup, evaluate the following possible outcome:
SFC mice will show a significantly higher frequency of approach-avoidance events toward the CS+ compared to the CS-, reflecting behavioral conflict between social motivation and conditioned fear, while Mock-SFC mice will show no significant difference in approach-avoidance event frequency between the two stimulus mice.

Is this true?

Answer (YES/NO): YES